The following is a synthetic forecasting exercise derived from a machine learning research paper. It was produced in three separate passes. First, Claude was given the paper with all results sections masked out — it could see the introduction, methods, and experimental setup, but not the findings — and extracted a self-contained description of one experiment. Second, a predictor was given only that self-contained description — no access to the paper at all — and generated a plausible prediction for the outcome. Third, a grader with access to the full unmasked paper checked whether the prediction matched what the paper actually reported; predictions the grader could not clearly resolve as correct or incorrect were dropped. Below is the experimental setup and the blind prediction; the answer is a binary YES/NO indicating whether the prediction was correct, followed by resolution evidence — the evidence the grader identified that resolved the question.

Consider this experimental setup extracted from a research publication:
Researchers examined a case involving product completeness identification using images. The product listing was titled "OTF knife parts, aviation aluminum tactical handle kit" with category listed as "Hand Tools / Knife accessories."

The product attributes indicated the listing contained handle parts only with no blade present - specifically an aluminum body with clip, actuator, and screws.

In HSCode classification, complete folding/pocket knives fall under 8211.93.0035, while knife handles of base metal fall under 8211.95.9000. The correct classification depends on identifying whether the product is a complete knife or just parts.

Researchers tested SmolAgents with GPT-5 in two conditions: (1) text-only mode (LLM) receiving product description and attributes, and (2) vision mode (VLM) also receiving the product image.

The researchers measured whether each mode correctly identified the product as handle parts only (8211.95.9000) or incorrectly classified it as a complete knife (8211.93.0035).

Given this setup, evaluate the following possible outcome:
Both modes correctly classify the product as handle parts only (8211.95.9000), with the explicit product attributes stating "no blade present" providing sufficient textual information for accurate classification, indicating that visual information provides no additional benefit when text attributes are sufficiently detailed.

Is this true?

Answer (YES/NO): NO